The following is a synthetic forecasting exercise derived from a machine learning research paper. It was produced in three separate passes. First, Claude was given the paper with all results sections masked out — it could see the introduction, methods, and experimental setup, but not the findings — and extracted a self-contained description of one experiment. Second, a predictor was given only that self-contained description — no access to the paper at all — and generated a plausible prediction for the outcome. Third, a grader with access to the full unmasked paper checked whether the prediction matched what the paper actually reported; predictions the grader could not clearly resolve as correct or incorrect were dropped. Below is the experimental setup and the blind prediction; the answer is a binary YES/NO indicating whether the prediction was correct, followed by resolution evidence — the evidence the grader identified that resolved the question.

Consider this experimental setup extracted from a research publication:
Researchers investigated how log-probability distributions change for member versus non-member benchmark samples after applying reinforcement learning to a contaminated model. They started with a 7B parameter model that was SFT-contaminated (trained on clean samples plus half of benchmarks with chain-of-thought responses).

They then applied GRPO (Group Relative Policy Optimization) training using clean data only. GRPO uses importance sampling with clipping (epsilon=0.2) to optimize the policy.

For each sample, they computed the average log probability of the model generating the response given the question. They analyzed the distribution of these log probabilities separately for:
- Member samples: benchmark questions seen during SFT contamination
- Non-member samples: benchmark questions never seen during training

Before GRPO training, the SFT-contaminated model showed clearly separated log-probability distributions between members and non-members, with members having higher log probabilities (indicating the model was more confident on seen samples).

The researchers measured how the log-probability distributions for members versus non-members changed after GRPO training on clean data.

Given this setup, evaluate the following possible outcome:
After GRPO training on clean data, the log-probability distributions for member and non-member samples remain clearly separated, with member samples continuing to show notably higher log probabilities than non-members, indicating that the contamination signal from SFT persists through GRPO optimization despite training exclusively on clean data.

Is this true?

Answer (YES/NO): NO